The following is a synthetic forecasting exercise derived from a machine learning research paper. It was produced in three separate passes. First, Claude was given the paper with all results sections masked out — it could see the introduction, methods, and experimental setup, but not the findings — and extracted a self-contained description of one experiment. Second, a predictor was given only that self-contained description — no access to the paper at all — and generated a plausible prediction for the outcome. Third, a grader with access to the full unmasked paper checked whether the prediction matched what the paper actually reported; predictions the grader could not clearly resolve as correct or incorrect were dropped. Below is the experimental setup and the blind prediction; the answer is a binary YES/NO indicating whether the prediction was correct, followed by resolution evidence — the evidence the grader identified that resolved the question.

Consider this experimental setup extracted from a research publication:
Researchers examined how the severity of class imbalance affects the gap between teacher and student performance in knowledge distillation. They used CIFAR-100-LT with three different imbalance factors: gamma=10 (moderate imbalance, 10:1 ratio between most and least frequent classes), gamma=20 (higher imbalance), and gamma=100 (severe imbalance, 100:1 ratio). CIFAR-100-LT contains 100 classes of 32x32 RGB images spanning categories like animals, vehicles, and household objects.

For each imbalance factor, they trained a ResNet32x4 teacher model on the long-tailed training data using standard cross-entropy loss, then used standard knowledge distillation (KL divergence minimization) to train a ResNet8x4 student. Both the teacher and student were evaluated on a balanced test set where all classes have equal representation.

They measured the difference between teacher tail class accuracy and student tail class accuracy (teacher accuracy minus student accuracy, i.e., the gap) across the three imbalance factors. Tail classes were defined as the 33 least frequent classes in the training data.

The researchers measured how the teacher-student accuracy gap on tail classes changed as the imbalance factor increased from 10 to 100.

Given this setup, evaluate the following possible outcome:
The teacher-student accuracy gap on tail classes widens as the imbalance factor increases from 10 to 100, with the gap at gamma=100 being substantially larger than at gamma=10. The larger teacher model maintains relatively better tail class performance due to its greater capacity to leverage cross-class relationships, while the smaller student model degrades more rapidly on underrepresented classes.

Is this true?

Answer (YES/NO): YES